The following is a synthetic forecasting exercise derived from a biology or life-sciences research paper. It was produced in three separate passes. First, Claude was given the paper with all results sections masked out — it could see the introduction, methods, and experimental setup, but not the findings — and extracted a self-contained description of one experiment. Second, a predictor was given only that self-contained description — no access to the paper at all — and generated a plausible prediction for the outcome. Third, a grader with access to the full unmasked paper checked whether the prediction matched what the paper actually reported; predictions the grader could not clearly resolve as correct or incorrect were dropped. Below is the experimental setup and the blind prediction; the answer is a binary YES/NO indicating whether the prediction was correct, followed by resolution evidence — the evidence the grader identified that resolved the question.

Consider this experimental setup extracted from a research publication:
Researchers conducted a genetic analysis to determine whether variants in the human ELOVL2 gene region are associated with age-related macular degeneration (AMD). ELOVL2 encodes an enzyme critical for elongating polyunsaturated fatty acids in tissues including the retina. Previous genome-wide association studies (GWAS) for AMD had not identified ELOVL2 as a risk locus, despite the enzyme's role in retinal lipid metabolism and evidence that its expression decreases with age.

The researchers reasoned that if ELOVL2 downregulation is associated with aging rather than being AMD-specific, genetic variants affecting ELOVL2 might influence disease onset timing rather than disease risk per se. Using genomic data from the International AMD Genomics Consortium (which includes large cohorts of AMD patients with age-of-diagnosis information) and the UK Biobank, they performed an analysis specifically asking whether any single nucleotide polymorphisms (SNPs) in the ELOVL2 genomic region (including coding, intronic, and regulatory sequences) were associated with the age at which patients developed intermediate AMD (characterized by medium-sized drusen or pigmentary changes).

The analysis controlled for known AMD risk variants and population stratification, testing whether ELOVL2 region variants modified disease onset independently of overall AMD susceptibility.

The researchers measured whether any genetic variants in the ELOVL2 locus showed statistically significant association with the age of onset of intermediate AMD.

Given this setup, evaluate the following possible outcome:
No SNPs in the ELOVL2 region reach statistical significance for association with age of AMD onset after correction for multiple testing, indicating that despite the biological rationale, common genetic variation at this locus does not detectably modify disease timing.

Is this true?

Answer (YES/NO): NO